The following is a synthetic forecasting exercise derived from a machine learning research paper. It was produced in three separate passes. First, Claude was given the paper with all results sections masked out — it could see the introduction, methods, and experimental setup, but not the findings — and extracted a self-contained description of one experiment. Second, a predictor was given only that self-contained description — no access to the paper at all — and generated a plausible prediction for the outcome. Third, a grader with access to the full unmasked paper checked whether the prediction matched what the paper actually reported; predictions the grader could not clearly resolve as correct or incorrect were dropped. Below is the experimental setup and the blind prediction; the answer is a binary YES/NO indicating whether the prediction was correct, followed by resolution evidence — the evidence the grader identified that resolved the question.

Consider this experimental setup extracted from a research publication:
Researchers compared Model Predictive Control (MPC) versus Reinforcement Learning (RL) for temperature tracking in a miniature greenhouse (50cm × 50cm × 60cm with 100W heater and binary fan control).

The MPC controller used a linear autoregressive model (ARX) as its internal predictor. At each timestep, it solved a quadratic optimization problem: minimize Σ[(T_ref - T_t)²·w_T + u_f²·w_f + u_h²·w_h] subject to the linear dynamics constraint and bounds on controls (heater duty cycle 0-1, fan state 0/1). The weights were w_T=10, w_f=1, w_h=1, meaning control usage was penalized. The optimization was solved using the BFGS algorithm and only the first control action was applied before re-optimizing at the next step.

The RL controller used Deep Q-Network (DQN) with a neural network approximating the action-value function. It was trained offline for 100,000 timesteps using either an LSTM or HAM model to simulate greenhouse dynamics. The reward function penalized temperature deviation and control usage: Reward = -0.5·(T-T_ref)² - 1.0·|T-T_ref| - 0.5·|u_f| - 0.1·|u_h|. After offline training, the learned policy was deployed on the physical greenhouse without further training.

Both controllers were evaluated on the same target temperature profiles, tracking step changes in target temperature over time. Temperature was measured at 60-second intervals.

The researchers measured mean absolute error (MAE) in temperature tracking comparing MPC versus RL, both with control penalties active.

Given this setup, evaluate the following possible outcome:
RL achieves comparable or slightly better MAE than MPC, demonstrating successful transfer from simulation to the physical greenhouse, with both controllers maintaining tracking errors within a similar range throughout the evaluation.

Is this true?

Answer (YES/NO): NO